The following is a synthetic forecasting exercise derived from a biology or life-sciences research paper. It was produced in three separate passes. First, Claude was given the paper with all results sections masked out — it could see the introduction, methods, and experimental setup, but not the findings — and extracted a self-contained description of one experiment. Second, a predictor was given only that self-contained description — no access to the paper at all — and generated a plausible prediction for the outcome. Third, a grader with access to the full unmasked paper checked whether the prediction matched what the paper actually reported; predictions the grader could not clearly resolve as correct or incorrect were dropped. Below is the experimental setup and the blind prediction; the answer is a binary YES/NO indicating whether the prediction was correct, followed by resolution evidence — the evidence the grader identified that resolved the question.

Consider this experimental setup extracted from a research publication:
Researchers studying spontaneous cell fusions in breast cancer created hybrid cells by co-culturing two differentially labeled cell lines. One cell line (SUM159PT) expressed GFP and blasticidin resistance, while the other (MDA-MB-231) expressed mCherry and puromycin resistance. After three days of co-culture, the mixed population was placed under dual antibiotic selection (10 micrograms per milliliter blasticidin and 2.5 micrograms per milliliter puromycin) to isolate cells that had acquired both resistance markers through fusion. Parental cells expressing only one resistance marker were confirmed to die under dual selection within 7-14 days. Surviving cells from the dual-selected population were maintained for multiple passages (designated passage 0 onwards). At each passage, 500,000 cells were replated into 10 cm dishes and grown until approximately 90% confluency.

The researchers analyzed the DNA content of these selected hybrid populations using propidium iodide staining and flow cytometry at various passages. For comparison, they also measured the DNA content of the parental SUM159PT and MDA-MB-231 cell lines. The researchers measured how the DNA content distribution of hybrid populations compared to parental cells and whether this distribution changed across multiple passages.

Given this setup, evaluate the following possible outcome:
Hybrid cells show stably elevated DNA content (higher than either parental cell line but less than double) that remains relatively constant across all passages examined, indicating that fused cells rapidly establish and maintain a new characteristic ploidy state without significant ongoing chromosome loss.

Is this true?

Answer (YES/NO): NO